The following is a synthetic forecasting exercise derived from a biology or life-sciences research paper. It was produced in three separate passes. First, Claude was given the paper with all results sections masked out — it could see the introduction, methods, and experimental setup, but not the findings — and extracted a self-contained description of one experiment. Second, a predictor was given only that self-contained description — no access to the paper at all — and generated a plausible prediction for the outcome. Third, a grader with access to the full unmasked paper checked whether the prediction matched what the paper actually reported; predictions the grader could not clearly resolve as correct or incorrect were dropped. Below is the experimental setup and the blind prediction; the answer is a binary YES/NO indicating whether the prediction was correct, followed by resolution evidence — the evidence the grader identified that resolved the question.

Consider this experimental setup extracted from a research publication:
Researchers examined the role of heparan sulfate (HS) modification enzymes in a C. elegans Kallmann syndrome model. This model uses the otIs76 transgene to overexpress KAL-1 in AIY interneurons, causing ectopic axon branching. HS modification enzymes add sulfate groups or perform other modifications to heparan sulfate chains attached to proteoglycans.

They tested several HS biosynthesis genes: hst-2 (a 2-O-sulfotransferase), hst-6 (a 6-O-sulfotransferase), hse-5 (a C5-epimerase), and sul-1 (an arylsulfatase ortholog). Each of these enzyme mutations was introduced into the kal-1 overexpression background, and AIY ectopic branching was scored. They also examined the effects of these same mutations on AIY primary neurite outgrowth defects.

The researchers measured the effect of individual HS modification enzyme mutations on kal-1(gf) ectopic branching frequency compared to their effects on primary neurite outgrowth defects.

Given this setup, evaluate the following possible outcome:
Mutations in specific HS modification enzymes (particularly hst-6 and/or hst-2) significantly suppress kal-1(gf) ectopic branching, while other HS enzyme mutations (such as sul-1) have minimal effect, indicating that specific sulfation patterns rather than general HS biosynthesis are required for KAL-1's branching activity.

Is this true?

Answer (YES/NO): NO